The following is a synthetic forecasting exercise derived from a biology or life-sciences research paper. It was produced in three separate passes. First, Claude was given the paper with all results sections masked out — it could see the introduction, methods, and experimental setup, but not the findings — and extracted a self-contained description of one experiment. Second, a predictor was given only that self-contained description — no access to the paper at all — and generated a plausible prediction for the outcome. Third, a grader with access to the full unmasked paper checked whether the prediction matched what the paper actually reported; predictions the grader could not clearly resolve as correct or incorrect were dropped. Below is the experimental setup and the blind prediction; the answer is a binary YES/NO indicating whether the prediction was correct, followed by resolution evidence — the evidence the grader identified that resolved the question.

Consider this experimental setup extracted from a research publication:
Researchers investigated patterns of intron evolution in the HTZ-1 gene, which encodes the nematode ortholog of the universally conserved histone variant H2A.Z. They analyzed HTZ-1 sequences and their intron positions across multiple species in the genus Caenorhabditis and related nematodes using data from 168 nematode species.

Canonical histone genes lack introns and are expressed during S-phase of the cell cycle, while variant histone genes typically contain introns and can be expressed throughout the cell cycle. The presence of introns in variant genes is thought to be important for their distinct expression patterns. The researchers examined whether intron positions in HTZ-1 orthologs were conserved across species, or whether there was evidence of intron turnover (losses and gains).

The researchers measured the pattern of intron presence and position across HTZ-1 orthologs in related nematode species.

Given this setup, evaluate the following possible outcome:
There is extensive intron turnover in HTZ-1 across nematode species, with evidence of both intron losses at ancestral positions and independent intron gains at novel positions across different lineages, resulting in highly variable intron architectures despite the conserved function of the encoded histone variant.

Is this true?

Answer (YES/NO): NO